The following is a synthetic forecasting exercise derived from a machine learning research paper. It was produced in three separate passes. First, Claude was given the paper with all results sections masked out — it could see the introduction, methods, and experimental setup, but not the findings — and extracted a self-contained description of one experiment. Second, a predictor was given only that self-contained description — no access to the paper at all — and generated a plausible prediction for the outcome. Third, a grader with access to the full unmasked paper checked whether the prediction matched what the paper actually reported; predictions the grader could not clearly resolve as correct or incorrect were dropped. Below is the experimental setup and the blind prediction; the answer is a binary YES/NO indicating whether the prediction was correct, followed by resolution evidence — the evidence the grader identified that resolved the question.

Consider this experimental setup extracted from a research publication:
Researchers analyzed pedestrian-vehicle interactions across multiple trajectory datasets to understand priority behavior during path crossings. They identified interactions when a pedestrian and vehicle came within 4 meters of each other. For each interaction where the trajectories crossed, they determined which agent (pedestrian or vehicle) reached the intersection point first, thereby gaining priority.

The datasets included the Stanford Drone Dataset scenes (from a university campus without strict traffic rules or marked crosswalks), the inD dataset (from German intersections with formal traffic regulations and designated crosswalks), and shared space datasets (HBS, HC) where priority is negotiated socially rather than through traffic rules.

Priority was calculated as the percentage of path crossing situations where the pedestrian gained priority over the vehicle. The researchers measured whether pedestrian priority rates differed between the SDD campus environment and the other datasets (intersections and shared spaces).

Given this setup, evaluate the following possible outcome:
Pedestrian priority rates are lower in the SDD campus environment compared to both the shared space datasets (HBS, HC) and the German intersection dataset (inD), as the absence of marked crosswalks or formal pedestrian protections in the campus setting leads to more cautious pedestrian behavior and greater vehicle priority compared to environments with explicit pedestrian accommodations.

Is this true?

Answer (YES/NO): NO